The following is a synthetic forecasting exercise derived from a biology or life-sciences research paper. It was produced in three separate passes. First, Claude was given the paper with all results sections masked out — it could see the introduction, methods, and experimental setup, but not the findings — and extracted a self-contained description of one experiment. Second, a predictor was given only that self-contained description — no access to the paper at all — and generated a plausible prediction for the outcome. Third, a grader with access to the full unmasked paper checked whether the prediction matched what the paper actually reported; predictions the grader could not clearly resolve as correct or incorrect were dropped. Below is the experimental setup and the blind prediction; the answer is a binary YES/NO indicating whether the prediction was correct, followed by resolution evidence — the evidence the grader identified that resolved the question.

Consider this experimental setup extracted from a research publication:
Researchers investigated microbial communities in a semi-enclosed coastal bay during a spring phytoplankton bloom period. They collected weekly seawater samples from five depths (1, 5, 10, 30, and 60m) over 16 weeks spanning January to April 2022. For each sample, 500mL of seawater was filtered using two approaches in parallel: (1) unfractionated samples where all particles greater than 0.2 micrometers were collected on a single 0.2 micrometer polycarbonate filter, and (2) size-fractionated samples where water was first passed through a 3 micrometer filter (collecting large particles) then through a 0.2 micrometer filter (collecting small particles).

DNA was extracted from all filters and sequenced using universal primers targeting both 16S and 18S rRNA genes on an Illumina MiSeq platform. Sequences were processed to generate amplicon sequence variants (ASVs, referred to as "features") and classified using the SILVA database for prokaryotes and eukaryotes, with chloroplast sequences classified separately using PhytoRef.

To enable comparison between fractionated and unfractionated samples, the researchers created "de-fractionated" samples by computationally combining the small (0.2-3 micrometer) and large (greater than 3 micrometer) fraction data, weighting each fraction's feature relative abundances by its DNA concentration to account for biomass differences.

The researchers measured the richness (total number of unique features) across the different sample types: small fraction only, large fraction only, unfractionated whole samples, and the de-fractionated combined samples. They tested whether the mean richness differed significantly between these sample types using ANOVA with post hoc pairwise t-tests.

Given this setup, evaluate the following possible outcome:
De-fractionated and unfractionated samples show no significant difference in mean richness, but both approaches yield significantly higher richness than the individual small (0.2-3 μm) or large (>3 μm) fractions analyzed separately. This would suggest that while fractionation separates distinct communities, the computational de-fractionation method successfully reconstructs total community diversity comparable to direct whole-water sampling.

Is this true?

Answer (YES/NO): NO